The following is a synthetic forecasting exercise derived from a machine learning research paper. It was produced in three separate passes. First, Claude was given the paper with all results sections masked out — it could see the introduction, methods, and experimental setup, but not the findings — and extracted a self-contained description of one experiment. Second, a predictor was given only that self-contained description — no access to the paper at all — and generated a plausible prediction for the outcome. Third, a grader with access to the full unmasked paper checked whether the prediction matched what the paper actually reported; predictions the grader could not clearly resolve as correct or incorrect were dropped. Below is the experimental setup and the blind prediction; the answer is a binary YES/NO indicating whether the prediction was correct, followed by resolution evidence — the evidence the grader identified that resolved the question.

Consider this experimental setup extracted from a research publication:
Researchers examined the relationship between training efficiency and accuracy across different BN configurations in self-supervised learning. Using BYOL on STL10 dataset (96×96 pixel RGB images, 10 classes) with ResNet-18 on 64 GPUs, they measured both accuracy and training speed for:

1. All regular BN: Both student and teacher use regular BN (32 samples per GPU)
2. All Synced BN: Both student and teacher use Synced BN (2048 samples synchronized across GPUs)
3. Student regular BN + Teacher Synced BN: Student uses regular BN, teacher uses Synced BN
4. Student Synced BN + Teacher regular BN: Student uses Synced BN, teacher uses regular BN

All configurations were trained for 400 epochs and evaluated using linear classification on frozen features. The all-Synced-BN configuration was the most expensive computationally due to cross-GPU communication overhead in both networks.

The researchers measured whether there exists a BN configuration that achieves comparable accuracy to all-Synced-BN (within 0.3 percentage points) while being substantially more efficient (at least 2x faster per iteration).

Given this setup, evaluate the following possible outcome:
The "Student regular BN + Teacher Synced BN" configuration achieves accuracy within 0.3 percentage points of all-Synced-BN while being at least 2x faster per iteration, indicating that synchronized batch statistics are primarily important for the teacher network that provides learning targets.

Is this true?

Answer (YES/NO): YES